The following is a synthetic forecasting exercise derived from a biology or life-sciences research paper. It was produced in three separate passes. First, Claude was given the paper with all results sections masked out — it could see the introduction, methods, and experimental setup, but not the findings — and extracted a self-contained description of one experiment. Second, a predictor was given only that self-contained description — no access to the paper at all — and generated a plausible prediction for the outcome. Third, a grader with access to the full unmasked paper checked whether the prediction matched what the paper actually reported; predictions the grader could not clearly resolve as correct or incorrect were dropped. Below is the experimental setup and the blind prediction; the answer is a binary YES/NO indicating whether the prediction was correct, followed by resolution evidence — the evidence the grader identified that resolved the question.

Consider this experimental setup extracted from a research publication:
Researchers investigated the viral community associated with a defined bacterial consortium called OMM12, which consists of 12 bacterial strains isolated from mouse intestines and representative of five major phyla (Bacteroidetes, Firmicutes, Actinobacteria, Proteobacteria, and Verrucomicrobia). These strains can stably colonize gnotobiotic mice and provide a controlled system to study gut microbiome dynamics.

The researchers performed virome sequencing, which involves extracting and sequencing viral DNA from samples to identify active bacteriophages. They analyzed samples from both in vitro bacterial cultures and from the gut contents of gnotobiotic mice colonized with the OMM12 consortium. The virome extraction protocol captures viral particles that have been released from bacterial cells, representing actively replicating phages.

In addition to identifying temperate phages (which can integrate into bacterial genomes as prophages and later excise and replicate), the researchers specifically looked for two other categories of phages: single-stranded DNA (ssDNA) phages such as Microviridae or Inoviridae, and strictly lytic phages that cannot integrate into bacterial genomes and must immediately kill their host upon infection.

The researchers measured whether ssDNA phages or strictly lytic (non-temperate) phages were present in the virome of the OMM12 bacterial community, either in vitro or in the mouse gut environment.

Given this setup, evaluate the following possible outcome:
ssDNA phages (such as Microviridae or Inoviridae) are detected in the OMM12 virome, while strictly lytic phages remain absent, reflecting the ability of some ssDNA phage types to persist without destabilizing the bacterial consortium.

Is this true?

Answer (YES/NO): NO